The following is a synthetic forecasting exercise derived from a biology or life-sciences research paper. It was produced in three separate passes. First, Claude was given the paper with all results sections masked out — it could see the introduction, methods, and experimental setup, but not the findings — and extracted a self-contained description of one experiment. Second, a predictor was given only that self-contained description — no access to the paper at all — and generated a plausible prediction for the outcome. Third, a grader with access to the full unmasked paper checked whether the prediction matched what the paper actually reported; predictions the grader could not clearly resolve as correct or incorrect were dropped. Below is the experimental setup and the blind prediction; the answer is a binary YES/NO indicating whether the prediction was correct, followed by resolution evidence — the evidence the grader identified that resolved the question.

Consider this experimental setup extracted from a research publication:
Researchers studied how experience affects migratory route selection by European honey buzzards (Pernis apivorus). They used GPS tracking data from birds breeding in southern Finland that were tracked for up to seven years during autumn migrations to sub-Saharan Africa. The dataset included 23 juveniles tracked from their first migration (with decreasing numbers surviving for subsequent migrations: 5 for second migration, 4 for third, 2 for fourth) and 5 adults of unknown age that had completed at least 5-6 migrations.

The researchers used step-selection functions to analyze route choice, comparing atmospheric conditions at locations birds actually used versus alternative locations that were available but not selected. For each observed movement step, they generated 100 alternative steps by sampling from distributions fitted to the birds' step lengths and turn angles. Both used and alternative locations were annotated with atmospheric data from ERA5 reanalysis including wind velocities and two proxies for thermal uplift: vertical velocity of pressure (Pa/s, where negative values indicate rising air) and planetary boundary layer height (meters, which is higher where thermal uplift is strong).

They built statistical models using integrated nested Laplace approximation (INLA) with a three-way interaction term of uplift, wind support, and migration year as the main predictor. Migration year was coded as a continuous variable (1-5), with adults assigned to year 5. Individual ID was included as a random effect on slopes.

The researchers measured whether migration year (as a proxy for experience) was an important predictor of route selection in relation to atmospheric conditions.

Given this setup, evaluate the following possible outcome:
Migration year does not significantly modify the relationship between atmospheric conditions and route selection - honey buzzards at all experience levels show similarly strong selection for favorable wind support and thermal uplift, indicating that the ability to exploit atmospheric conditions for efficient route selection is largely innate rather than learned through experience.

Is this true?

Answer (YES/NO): NO